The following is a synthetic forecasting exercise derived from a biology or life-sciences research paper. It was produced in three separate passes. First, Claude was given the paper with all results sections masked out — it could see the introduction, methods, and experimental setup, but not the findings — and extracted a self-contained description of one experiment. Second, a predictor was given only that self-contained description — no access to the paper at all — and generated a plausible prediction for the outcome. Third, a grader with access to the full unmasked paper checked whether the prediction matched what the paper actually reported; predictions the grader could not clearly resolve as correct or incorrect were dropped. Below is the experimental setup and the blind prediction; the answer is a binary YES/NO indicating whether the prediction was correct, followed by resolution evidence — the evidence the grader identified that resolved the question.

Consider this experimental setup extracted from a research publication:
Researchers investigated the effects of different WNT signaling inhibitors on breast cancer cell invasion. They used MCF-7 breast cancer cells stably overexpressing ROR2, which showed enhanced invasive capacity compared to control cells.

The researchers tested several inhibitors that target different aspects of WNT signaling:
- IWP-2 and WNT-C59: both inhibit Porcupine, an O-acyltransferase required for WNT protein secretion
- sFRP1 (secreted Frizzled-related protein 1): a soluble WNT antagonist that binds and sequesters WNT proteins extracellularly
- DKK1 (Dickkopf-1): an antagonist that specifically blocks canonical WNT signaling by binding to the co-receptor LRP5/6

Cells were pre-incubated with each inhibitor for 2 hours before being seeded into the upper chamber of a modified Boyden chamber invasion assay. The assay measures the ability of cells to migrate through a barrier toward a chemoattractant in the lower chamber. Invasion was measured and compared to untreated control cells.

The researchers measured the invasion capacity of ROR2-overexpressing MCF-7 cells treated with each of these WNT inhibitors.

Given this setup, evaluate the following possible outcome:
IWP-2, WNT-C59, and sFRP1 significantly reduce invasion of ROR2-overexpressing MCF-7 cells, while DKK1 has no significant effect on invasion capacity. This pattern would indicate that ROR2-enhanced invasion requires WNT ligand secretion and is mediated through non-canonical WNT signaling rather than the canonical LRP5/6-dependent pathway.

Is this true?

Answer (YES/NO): NO